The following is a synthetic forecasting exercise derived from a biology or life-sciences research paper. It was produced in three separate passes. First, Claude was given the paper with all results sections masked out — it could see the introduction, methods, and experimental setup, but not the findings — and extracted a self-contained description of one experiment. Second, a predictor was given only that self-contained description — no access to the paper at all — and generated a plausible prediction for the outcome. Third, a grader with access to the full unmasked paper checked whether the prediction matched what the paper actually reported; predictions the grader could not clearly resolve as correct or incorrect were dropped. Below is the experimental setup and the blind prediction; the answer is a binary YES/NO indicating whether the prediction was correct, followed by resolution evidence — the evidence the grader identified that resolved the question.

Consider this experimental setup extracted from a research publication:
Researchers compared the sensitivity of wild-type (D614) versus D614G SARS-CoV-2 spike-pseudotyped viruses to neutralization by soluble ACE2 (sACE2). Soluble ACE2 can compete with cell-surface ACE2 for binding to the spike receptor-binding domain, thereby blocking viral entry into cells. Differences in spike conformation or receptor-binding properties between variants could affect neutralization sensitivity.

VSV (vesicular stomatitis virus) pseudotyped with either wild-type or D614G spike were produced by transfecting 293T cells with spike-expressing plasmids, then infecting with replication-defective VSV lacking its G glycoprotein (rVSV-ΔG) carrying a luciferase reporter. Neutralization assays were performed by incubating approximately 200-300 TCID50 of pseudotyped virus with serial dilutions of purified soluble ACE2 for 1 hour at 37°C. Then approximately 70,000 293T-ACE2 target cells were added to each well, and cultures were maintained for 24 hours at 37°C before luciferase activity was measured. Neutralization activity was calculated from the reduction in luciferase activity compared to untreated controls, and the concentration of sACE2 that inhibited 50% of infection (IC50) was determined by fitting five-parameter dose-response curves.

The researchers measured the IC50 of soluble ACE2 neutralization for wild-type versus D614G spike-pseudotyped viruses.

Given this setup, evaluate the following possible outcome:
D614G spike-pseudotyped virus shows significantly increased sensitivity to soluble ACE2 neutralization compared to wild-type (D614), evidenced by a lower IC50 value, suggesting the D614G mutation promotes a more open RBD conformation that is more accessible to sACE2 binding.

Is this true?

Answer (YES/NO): YES